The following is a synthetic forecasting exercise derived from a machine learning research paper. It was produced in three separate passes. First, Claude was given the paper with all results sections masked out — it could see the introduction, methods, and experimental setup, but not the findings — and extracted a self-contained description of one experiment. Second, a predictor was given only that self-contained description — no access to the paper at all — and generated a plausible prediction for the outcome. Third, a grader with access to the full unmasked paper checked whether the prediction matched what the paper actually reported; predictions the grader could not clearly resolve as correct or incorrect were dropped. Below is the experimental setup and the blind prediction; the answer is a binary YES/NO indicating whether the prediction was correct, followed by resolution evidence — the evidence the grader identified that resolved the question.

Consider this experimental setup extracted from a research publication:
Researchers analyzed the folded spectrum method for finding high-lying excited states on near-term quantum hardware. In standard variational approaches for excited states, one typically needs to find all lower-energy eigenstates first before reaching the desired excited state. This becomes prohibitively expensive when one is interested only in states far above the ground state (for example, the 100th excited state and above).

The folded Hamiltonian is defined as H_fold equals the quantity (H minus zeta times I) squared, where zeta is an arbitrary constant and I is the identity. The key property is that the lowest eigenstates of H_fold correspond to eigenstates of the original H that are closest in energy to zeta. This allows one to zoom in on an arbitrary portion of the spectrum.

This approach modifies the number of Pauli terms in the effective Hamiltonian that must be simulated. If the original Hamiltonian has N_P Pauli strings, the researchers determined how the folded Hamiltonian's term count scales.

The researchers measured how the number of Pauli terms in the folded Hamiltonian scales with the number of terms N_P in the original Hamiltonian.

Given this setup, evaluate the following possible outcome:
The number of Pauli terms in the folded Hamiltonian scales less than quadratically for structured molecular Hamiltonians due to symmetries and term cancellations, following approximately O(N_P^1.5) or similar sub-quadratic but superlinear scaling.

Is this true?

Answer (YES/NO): NO